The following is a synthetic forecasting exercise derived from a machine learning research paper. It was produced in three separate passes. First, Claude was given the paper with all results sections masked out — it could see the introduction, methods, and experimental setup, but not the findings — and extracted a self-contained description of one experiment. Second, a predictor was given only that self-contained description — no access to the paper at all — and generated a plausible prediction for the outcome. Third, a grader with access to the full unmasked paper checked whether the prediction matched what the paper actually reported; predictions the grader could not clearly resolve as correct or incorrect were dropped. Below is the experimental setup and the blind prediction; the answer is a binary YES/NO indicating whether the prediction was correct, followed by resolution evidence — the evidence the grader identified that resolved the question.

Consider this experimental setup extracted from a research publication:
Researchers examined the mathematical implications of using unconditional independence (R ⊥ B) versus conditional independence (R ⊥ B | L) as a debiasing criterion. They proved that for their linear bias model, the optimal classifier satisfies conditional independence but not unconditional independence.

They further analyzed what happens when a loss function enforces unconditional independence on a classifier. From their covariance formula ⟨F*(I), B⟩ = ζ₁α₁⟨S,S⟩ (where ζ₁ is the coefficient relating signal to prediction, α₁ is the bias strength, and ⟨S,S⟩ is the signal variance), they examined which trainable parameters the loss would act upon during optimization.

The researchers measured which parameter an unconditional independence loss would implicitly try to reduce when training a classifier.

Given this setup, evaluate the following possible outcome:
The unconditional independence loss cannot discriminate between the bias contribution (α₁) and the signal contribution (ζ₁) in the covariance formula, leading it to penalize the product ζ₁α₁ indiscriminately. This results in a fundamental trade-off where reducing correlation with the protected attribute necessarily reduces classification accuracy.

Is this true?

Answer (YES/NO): NO